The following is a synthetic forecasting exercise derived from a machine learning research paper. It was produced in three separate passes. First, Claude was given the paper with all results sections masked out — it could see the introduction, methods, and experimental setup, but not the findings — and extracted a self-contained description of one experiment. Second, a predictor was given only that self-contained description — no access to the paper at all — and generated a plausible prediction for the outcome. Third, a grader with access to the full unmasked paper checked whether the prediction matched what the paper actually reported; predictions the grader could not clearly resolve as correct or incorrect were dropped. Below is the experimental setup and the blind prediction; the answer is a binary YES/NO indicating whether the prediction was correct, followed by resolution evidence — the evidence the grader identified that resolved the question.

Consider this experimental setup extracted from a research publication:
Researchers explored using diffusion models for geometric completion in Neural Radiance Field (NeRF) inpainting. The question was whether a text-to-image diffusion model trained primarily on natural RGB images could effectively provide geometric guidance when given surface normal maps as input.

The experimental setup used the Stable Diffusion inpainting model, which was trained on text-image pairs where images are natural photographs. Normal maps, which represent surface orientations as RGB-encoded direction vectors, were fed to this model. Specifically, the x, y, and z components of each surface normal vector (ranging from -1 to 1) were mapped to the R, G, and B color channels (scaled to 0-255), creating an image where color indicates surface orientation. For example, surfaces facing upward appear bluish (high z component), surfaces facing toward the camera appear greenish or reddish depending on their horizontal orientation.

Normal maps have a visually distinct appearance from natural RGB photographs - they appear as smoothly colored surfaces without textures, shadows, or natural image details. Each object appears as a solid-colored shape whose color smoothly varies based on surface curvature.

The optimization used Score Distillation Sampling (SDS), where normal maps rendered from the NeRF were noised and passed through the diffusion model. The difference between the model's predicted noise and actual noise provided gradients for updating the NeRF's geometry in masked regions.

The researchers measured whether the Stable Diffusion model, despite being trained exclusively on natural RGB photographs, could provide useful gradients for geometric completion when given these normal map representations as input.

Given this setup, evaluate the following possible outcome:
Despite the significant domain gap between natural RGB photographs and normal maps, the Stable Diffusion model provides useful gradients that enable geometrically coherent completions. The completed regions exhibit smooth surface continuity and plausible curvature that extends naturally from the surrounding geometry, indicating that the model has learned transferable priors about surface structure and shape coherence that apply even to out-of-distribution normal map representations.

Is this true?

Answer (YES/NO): YES